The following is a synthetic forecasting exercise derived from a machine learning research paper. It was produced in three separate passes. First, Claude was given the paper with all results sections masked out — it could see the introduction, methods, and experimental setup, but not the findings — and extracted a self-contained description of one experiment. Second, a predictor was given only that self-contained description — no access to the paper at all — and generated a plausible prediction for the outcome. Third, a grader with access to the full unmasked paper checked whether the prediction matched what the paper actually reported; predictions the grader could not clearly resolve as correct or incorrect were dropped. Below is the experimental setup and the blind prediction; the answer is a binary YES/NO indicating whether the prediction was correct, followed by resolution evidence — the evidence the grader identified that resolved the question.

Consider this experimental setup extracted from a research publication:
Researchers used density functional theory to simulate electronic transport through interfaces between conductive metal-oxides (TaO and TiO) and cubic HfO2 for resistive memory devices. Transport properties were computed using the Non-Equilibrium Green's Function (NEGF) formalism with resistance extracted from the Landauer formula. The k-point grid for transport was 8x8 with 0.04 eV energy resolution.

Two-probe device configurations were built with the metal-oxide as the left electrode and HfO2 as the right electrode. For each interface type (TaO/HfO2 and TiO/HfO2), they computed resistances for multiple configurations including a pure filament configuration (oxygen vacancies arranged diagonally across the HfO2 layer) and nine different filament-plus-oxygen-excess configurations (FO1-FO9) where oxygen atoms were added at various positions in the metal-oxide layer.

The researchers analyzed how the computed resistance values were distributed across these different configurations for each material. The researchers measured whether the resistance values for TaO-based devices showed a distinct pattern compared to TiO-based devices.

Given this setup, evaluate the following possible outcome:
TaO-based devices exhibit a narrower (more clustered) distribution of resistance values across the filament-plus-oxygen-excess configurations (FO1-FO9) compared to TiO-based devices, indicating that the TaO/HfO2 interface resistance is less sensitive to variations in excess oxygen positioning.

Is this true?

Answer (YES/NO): NO